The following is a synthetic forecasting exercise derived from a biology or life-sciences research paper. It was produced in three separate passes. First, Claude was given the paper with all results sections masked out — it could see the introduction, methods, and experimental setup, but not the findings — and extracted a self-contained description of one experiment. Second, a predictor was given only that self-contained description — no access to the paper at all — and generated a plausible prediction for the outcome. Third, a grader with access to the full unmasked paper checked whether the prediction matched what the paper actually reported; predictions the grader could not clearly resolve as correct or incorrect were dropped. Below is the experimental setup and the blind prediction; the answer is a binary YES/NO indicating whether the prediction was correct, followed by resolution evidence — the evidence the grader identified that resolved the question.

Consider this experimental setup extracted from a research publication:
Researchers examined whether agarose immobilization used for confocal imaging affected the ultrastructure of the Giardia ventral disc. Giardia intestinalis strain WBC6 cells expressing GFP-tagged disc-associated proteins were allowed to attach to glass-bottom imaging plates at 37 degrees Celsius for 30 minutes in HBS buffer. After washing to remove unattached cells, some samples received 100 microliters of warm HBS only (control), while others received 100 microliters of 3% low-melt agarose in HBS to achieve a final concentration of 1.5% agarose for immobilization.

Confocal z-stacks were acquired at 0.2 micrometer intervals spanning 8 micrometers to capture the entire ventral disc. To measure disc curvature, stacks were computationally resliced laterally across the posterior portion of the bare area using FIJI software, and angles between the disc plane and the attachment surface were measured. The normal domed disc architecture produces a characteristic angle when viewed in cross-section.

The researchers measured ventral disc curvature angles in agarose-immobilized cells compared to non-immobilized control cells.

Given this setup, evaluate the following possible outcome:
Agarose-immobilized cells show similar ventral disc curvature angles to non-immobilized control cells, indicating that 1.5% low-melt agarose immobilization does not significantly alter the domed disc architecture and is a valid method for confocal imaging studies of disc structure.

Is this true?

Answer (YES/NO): YES